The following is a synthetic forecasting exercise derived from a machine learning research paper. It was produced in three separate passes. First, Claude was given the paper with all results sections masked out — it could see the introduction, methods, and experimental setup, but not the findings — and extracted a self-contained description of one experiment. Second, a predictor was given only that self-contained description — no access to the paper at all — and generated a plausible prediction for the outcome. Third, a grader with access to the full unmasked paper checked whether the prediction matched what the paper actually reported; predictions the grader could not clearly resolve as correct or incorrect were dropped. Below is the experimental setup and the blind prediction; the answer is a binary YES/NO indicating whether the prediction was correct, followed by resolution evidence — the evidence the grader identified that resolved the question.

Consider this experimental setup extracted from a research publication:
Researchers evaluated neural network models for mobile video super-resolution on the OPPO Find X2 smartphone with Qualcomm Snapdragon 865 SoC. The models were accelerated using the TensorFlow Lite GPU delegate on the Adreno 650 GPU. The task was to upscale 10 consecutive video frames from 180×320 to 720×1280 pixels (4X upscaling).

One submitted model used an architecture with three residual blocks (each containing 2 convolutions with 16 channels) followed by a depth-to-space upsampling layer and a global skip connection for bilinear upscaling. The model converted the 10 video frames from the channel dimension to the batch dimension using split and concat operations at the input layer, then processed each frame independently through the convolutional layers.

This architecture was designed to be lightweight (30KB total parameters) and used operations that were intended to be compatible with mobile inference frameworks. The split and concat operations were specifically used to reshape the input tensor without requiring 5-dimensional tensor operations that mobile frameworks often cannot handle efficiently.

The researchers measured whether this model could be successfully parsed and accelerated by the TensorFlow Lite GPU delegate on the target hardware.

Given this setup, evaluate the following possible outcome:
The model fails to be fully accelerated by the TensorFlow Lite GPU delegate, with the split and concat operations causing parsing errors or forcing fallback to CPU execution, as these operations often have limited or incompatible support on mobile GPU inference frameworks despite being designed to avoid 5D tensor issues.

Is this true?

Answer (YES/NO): YES